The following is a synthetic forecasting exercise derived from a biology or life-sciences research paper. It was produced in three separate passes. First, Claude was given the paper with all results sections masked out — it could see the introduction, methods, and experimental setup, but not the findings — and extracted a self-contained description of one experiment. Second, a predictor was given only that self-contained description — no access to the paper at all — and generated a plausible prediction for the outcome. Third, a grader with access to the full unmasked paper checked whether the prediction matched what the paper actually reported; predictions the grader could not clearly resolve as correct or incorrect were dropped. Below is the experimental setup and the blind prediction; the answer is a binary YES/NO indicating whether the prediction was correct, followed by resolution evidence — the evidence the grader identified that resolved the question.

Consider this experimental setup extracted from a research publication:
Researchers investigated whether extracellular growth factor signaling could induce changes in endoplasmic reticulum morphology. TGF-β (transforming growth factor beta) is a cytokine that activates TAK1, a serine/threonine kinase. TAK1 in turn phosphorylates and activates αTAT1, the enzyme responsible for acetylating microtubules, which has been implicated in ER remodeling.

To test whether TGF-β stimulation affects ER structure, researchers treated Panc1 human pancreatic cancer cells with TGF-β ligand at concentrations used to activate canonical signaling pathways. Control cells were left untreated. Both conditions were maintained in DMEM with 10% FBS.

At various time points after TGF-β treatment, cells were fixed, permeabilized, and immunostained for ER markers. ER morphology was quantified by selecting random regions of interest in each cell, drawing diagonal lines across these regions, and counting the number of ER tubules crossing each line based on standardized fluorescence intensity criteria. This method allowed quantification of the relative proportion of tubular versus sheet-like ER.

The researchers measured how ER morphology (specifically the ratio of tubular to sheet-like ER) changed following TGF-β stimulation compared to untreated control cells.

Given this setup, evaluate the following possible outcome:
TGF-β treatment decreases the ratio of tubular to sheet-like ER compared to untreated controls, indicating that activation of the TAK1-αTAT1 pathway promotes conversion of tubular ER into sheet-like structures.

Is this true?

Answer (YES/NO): NO